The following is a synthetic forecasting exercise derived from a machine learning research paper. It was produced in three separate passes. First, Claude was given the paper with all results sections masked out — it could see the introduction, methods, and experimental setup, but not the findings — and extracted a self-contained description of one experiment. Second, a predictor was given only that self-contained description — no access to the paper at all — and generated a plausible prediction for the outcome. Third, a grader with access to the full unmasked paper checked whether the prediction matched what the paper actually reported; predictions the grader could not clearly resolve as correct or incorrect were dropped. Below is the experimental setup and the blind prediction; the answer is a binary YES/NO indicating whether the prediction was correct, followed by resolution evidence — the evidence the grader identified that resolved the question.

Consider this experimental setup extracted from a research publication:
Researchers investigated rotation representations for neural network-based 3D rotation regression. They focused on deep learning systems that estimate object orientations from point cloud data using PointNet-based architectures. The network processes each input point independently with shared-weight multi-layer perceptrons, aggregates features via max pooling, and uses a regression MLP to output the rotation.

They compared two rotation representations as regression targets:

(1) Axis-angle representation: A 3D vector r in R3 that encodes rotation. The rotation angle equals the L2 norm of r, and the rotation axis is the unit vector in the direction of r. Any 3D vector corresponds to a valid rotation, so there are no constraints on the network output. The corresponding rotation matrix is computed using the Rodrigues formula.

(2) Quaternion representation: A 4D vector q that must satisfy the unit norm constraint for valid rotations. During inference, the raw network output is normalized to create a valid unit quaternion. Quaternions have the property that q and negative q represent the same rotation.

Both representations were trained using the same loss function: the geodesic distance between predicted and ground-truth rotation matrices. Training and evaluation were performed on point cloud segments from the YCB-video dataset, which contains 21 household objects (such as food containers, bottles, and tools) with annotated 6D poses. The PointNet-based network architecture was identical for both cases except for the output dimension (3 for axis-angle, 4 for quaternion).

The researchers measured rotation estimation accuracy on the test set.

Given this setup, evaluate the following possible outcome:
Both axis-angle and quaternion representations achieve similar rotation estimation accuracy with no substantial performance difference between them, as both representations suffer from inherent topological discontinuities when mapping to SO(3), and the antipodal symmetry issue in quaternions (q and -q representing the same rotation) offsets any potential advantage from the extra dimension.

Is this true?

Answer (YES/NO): NO